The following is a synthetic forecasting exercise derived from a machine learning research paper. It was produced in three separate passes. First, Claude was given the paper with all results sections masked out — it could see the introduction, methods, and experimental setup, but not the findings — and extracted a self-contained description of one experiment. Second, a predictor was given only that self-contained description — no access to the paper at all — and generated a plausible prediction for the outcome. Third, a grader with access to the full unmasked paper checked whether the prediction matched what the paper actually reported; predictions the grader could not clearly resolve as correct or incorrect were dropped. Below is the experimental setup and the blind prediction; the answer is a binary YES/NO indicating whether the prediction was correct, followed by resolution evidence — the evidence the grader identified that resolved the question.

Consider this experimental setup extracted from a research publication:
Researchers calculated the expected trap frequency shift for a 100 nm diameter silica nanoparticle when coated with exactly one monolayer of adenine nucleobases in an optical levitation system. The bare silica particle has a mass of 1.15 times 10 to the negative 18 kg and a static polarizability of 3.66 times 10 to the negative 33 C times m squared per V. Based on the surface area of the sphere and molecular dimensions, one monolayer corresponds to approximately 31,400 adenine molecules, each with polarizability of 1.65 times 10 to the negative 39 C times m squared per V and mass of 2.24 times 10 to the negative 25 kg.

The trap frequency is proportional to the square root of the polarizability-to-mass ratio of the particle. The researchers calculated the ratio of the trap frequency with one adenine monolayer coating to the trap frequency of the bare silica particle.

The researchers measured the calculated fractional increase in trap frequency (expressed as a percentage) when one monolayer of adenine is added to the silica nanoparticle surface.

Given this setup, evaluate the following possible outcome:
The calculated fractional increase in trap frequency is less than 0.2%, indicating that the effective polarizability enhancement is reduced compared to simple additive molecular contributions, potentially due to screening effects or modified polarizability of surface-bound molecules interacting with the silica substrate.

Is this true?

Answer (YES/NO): NO